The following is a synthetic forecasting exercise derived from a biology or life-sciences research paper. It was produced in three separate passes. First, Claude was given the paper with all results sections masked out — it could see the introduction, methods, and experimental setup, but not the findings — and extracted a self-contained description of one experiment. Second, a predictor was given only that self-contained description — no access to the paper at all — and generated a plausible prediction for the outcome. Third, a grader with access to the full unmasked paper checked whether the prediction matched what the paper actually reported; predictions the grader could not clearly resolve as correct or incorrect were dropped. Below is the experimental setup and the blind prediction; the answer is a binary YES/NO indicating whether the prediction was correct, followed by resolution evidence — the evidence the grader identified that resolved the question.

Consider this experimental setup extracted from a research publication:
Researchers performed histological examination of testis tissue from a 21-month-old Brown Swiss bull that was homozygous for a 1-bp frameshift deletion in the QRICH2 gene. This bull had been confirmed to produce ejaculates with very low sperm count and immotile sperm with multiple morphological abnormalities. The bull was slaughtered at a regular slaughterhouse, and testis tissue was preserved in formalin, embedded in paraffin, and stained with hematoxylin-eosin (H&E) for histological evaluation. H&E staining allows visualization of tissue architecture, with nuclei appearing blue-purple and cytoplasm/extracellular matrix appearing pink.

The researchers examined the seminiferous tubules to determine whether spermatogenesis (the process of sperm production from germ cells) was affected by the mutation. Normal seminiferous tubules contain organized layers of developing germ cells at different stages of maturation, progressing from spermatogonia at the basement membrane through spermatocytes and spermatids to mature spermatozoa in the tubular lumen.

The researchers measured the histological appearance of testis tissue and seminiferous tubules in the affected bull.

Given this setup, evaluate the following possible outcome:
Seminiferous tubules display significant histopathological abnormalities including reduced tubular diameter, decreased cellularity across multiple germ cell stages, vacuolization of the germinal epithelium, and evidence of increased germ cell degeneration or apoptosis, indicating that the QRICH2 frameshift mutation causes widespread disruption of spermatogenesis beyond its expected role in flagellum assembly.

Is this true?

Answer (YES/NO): NO